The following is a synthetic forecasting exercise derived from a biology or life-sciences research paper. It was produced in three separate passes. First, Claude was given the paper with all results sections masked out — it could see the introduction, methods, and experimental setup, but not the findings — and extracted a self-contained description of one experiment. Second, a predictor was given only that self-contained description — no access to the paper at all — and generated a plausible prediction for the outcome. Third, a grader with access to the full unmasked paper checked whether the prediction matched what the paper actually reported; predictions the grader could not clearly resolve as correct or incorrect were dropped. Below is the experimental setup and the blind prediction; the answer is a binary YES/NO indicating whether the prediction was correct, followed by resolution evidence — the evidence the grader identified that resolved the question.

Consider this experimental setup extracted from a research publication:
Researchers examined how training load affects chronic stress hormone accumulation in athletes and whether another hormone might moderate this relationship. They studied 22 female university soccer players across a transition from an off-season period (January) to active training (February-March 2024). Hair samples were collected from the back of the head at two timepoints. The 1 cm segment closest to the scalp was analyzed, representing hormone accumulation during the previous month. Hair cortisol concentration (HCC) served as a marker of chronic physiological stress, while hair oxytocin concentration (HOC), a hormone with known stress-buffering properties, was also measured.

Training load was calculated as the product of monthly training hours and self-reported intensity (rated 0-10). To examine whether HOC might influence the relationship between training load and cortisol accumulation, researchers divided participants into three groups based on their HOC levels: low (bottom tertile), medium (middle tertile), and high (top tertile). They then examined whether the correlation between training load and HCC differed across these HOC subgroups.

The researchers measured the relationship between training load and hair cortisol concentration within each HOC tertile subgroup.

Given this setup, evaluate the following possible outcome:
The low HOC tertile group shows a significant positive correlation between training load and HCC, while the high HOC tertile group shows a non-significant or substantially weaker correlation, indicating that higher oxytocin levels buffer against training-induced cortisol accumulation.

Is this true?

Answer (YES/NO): NO